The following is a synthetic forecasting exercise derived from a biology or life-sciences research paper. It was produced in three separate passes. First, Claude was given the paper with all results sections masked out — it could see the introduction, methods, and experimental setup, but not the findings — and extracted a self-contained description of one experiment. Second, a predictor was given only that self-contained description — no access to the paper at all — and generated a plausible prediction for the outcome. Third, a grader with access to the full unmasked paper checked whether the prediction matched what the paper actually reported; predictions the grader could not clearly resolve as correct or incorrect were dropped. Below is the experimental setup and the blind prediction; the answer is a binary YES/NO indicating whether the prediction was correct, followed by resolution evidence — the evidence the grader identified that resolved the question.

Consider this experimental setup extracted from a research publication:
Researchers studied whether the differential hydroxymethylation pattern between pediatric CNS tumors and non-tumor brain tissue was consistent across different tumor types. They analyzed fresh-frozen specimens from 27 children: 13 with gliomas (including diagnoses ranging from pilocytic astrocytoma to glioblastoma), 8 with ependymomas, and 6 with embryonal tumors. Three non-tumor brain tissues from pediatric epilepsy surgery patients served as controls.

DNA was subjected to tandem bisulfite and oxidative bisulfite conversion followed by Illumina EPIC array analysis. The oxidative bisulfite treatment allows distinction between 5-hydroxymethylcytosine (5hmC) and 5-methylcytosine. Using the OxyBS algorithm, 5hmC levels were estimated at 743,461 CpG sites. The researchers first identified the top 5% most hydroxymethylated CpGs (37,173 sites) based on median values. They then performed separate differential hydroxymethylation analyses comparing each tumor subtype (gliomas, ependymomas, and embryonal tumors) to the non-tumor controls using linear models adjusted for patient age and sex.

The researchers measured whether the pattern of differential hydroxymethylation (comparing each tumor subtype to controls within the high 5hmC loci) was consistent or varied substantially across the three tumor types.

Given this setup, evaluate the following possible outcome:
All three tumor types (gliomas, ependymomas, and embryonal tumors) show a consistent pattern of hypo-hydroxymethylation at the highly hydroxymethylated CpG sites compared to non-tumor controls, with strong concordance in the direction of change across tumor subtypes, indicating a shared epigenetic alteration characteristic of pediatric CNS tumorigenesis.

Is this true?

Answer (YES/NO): NO